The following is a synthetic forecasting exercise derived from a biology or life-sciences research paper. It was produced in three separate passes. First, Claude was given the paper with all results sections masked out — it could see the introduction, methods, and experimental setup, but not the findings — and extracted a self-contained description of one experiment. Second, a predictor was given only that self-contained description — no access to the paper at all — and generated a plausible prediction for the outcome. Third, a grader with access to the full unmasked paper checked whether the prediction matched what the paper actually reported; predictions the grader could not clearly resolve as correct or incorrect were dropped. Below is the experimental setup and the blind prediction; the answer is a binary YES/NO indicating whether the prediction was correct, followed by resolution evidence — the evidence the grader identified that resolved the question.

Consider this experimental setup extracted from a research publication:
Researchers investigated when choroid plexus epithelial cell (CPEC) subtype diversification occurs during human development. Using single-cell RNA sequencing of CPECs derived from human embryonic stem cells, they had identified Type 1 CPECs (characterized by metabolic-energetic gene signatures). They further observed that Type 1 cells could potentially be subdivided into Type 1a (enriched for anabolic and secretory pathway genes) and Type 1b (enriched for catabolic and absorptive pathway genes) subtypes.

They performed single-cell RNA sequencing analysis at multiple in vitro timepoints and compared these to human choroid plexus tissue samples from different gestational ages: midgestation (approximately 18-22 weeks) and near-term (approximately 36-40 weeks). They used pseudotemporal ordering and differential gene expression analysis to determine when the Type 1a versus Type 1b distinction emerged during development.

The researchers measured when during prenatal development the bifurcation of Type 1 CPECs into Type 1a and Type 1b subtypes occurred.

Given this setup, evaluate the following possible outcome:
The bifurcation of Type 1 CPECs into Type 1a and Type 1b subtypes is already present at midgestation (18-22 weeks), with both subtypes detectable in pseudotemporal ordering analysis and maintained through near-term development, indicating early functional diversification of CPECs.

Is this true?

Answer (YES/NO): NO